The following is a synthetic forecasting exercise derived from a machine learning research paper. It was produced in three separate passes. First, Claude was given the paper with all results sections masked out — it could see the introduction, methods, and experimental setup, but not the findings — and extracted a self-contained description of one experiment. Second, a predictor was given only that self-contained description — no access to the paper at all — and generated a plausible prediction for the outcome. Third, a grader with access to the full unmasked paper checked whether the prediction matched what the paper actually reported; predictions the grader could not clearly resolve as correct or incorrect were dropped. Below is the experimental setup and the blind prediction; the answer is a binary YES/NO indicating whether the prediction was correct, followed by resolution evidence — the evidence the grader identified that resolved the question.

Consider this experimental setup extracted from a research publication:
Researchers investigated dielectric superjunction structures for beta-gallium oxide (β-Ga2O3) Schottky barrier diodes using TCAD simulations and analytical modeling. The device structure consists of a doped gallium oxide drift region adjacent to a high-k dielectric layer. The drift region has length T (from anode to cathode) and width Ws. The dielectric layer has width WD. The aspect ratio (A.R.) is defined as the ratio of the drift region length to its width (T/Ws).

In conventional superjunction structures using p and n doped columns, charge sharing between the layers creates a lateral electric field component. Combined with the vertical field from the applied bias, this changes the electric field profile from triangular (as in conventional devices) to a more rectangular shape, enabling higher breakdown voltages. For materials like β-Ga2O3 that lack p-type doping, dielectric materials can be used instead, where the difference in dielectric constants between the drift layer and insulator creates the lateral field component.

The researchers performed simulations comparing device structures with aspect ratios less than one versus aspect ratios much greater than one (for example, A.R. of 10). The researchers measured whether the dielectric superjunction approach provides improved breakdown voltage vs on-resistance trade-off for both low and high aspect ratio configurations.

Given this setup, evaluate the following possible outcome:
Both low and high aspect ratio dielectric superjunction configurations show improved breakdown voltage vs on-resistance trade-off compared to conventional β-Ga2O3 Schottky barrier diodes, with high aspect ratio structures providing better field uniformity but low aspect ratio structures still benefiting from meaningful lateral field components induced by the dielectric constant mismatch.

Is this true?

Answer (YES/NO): NO